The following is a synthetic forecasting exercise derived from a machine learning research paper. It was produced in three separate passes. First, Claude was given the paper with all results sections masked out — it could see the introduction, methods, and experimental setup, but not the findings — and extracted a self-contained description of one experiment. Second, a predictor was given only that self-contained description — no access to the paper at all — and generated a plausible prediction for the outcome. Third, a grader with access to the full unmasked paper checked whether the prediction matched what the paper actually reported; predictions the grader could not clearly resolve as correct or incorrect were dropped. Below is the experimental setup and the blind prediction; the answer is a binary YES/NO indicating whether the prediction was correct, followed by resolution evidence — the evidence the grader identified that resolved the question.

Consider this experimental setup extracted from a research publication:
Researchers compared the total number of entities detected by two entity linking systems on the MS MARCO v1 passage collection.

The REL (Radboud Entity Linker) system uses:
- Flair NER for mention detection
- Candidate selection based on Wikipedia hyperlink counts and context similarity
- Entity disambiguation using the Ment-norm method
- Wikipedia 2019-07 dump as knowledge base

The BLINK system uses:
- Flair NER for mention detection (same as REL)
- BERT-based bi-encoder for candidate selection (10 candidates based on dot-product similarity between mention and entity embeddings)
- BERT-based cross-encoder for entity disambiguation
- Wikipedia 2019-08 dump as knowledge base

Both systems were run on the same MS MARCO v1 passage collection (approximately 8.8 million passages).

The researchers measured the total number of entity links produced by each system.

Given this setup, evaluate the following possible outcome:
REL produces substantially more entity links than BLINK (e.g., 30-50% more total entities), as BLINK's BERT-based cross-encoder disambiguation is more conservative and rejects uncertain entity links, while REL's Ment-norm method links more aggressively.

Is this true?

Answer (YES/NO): NO